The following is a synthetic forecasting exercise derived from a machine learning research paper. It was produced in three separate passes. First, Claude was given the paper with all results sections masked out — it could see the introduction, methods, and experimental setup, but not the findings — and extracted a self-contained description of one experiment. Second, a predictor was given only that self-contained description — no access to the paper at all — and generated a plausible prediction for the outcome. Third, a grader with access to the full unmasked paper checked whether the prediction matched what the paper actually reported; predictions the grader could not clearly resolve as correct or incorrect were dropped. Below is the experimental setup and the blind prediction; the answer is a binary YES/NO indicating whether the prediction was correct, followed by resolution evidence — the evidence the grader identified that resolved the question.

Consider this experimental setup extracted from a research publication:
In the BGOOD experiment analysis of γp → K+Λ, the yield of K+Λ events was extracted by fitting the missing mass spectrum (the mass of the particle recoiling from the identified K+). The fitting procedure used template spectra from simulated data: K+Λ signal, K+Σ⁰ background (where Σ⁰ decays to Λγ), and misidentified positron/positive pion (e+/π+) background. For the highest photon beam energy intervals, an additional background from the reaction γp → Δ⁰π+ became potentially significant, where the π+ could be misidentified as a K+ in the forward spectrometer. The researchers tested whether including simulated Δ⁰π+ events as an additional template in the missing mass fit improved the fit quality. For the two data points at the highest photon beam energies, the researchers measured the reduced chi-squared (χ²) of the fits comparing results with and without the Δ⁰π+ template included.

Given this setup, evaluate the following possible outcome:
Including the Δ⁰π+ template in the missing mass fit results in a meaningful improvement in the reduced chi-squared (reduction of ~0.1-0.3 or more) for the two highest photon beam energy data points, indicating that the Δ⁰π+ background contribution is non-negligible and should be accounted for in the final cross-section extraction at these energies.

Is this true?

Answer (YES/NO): YES